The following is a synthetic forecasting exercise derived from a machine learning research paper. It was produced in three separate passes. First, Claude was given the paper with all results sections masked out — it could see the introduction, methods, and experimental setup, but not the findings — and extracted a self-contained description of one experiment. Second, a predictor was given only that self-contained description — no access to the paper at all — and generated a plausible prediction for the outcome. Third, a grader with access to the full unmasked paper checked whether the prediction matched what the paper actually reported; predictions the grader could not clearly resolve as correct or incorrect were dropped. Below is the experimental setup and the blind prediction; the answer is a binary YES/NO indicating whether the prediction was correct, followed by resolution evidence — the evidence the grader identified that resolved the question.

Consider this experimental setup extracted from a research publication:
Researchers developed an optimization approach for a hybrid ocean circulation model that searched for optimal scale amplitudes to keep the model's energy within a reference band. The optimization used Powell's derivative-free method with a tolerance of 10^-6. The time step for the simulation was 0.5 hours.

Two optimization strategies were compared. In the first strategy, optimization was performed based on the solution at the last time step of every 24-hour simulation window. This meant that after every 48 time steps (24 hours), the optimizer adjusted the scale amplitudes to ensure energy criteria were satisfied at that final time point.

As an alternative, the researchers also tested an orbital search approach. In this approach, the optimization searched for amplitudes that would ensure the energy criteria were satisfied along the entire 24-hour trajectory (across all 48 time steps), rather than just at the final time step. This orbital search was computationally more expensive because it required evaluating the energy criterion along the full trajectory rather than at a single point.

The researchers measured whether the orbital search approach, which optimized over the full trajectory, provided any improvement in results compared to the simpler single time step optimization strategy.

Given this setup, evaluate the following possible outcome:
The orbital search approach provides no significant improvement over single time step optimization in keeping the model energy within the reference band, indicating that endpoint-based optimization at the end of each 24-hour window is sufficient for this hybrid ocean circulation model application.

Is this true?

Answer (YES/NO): YES